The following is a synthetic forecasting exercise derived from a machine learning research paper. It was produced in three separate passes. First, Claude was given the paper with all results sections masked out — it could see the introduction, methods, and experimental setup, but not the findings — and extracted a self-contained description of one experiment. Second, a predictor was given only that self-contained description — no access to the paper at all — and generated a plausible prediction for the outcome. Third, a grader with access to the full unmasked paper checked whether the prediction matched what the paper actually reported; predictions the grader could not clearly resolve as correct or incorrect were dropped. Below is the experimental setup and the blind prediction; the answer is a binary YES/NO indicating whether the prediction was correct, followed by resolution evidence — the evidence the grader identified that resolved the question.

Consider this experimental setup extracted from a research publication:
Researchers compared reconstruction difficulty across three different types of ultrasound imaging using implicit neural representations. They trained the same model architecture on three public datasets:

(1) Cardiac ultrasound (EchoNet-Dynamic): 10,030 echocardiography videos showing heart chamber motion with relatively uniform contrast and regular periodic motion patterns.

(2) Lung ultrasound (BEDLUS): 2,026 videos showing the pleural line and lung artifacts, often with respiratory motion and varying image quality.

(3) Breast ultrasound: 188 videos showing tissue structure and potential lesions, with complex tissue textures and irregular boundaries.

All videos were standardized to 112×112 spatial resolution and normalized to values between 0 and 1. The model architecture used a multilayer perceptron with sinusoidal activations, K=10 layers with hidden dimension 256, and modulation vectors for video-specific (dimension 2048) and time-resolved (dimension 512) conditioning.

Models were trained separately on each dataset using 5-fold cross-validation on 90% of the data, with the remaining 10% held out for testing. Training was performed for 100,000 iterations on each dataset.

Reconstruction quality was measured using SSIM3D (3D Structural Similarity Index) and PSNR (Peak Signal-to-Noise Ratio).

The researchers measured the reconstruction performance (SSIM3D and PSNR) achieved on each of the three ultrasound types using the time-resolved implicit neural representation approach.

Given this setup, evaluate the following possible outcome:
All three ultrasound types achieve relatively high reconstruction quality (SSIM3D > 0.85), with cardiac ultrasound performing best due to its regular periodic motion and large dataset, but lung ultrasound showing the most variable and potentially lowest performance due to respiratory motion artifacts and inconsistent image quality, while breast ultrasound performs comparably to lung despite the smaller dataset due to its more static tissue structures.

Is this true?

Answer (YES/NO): NO